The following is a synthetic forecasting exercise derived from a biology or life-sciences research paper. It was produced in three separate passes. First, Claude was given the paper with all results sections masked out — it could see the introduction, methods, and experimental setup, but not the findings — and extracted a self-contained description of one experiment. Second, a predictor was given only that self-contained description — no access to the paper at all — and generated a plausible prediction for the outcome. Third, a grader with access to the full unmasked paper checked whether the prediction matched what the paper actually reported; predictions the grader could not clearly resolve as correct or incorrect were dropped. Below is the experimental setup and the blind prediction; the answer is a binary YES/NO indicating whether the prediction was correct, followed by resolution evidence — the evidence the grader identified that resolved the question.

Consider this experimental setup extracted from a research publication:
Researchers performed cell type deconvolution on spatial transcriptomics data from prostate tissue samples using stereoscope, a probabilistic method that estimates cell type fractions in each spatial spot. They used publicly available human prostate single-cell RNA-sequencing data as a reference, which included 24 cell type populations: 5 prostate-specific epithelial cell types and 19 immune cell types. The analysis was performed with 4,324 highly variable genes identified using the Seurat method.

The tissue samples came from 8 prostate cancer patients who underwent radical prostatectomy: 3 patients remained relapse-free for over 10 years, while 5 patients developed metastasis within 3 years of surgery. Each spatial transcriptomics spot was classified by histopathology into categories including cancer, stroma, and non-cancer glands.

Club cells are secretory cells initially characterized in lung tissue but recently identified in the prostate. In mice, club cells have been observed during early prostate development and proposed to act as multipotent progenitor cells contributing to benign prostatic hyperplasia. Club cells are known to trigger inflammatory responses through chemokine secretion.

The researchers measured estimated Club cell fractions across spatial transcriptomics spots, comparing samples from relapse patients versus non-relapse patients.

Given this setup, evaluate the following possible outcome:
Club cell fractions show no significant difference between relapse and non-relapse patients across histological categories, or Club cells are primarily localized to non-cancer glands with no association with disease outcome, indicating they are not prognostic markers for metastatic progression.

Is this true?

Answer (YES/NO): NO